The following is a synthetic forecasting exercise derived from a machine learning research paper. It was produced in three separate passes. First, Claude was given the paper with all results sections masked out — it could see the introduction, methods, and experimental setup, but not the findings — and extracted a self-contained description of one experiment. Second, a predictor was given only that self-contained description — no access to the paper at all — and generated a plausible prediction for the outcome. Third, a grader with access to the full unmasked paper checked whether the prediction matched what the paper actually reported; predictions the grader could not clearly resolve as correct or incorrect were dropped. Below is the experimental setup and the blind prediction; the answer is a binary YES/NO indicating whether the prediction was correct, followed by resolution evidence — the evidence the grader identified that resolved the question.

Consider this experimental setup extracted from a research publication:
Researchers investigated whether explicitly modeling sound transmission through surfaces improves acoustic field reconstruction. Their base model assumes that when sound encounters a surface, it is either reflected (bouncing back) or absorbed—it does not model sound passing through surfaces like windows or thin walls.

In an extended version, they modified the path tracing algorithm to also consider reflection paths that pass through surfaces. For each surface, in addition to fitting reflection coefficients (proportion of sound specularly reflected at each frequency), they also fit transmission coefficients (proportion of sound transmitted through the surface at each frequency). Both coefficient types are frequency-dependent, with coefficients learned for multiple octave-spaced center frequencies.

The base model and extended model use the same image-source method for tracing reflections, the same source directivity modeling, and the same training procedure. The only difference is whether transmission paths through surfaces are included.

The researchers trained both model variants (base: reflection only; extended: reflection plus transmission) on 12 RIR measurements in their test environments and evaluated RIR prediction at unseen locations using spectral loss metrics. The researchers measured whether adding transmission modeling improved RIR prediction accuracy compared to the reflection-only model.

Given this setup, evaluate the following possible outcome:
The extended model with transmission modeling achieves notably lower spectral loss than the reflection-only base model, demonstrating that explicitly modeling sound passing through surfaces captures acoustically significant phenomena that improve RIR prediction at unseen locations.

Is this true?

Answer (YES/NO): NO